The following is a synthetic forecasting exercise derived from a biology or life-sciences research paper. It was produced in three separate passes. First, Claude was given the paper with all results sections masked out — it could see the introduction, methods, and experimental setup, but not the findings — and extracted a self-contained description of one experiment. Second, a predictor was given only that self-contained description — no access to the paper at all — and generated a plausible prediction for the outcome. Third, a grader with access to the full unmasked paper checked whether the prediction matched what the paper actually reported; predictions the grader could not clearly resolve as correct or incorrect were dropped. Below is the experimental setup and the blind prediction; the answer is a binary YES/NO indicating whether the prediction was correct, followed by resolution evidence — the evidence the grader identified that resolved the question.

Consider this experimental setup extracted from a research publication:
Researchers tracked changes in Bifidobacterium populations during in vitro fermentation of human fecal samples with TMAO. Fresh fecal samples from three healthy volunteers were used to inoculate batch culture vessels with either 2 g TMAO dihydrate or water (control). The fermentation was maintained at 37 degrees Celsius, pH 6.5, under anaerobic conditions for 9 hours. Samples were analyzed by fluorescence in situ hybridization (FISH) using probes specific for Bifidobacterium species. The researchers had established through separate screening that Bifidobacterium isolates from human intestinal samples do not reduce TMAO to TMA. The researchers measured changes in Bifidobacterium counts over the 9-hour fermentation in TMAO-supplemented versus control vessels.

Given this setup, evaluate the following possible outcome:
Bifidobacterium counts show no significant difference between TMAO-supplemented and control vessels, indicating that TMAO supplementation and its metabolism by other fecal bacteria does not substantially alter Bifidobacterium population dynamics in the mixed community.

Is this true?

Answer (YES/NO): YES